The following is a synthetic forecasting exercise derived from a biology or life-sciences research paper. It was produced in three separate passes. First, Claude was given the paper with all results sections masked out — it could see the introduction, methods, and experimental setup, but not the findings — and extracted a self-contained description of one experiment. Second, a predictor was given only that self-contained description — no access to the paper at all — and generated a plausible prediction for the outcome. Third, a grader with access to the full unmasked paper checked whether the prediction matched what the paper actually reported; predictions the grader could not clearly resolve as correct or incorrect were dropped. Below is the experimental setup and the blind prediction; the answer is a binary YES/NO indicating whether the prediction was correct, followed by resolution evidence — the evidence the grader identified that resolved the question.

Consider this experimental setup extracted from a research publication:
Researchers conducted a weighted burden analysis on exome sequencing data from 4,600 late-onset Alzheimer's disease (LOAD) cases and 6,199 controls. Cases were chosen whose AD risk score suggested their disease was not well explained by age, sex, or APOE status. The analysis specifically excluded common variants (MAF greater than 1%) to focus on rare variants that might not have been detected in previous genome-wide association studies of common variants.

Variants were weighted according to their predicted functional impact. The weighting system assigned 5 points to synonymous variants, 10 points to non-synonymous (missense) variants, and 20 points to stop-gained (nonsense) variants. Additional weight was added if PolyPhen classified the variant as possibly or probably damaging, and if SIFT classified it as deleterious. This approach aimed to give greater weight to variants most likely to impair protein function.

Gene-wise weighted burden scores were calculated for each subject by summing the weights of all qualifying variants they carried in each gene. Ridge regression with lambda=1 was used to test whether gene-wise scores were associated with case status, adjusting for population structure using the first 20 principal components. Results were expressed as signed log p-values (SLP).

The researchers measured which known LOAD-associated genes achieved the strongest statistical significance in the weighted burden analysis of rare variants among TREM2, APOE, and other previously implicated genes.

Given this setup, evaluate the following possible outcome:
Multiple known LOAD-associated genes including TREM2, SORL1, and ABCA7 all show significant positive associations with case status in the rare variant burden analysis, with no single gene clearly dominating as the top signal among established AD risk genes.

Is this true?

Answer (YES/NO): NO